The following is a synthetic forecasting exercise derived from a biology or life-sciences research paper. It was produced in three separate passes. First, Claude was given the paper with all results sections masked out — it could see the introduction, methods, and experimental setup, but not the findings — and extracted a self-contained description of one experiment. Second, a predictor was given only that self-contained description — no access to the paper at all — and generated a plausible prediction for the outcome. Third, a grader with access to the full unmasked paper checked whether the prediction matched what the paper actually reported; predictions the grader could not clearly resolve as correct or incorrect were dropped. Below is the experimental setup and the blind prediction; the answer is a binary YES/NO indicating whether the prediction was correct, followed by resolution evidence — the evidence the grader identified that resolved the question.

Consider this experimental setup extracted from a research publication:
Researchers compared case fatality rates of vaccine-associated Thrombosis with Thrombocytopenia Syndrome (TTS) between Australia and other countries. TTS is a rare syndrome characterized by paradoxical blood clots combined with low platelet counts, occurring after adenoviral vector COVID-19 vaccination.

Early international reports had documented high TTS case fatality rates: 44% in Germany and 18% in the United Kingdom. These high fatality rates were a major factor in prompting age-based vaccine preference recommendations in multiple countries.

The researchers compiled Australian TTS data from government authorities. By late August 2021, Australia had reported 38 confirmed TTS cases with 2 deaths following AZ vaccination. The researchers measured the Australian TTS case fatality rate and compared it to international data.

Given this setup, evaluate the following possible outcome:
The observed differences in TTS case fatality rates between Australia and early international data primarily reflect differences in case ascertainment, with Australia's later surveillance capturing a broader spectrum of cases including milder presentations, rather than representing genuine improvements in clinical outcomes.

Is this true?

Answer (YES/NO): NO